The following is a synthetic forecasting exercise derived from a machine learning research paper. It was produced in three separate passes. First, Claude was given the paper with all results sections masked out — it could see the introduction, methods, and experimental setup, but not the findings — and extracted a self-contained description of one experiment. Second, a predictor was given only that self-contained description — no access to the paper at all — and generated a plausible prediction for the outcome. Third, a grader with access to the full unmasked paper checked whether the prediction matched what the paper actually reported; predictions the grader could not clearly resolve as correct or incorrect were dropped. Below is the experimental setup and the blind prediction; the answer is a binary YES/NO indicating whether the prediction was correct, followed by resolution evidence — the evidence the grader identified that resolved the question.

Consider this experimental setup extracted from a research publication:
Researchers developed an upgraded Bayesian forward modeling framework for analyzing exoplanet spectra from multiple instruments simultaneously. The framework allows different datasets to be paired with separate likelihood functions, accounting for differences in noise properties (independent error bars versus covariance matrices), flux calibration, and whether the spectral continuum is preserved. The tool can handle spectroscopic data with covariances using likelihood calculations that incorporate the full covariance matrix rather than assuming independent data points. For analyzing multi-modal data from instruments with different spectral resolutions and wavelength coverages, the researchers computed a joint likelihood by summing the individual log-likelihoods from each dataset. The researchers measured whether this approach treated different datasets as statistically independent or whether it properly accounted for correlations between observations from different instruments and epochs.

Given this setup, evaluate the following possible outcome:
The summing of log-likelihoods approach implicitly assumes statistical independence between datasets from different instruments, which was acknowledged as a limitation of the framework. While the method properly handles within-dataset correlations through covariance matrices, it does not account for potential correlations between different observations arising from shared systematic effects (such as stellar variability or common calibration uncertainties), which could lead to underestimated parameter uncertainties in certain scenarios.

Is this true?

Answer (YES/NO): YES